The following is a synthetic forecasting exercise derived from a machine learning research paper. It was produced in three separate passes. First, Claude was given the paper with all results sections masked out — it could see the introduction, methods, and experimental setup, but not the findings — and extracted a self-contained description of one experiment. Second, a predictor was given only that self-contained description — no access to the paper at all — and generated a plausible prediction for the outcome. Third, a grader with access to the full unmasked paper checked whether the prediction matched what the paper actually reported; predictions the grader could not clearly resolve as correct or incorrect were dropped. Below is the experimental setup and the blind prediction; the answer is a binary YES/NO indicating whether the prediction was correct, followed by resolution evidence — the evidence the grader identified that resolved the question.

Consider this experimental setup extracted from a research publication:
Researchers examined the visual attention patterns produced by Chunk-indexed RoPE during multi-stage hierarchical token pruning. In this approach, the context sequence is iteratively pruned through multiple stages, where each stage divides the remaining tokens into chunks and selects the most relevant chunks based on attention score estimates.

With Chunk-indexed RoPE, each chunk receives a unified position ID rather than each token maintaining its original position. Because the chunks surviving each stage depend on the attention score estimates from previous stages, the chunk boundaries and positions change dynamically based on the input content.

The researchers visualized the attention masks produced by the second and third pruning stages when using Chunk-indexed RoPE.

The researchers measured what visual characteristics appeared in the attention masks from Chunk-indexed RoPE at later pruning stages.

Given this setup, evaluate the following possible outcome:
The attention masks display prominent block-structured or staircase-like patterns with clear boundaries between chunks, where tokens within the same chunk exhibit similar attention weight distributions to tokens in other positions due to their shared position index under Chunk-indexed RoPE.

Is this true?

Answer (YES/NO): NO